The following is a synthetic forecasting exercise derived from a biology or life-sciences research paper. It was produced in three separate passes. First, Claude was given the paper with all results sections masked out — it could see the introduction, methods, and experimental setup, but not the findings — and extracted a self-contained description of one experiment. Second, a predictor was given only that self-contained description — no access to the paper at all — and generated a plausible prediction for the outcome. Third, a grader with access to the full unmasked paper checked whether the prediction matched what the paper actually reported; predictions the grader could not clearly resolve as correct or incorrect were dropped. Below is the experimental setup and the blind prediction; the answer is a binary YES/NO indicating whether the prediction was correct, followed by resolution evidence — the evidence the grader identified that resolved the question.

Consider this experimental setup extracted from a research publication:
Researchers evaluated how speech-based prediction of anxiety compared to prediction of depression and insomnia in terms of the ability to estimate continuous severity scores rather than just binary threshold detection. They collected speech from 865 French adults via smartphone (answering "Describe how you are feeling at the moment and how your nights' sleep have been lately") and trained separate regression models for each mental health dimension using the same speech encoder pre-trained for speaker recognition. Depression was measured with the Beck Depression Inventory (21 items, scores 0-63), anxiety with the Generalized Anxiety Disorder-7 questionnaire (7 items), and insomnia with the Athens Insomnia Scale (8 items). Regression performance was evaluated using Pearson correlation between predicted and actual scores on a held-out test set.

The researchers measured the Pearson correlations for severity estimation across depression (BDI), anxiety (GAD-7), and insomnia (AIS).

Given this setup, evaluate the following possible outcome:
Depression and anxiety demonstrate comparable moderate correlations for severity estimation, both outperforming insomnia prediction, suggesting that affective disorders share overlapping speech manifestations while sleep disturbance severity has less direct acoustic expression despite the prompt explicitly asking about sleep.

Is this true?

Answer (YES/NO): YES